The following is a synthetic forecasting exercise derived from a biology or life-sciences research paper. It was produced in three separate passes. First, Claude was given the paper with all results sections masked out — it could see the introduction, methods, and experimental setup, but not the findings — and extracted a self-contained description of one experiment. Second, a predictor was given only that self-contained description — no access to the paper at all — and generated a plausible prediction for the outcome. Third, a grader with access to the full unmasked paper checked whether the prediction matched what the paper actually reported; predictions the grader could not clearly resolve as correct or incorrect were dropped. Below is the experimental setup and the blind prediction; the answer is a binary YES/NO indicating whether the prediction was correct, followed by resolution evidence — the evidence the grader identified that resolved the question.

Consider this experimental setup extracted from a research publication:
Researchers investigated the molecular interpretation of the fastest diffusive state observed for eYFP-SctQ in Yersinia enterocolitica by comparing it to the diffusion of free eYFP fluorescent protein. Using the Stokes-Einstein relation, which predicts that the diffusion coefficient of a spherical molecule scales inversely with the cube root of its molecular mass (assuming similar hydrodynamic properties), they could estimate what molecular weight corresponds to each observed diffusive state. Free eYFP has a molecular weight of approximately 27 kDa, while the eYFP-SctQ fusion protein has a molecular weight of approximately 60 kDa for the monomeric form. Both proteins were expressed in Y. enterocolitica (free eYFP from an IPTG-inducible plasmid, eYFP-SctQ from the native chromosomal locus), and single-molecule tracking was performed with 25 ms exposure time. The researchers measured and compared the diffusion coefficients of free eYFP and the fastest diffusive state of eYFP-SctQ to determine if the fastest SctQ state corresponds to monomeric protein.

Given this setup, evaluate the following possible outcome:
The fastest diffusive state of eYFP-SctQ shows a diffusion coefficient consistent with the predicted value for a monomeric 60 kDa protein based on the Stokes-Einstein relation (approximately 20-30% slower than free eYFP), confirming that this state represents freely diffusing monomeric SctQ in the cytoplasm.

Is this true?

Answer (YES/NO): NO